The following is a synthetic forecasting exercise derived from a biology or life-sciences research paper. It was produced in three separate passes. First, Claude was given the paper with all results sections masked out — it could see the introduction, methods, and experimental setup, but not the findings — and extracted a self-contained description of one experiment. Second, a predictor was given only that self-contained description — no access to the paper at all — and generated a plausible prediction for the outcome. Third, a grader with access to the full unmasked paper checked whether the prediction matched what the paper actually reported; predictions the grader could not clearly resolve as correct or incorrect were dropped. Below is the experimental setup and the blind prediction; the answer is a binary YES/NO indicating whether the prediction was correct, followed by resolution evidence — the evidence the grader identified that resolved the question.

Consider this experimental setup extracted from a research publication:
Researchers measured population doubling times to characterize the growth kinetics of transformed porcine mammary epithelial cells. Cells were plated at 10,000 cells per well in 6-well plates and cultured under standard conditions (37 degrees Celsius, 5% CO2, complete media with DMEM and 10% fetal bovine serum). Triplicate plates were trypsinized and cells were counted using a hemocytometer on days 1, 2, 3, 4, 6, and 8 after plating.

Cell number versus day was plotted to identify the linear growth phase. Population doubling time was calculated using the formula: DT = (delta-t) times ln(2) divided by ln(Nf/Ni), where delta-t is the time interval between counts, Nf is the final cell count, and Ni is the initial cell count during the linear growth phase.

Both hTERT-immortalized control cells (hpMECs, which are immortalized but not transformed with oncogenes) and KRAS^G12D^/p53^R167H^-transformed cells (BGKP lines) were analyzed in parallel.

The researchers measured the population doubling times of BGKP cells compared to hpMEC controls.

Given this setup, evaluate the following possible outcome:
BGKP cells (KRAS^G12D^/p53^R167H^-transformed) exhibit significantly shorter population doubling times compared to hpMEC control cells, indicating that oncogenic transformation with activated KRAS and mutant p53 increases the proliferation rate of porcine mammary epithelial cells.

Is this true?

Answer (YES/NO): YES